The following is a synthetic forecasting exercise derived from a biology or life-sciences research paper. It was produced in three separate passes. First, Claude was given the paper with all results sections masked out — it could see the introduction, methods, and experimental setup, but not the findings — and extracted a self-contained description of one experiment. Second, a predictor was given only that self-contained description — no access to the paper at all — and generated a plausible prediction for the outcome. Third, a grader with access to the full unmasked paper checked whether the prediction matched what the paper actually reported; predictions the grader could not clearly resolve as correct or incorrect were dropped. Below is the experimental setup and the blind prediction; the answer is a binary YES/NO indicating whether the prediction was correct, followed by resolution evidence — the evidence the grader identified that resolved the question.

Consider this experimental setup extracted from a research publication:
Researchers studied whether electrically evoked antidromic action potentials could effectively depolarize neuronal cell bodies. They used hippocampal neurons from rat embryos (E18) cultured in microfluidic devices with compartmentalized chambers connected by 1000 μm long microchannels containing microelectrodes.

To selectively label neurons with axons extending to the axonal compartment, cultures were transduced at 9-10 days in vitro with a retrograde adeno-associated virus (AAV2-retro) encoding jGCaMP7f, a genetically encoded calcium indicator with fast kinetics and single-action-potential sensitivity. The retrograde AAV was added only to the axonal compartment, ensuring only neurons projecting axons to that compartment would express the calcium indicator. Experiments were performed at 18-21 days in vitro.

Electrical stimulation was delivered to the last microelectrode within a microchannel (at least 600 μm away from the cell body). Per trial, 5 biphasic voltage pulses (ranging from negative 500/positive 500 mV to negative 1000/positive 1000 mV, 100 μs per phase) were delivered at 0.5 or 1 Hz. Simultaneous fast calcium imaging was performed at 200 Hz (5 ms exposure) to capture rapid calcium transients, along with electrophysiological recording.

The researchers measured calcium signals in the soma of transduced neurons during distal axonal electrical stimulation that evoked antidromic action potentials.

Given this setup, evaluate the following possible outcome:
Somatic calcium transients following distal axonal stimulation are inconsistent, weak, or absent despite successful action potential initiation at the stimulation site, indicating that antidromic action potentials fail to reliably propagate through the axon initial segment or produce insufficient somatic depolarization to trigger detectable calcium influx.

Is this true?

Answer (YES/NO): NO